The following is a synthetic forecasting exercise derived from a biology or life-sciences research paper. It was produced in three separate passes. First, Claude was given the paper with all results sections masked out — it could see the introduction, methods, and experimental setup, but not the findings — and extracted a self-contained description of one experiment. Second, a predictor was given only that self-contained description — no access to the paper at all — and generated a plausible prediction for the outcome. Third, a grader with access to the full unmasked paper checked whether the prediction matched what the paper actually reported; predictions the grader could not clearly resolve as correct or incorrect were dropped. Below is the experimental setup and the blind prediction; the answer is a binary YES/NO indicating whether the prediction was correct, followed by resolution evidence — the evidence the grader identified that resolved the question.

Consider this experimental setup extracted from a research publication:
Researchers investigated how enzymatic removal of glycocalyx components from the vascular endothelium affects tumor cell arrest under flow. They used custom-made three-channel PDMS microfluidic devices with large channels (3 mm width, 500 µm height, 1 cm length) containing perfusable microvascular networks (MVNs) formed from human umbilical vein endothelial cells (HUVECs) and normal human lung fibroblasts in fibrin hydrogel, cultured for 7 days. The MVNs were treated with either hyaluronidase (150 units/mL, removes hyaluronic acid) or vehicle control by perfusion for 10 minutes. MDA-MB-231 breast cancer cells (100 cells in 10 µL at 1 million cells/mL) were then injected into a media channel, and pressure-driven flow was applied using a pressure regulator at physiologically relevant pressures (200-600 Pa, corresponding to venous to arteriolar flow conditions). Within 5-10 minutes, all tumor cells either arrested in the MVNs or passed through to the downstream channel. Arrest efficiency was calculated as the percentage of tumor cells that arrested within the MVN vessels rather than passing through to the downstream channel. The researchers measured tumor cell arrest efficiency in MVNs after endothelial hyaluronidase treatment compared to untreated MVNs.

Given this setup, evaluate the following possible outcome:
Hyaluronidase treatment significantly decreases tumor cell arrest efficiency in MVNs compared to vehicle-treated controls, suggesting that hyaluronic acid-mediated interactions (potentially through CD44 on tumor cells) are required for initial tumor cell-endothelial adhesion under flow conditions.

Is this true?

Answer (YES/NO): NO